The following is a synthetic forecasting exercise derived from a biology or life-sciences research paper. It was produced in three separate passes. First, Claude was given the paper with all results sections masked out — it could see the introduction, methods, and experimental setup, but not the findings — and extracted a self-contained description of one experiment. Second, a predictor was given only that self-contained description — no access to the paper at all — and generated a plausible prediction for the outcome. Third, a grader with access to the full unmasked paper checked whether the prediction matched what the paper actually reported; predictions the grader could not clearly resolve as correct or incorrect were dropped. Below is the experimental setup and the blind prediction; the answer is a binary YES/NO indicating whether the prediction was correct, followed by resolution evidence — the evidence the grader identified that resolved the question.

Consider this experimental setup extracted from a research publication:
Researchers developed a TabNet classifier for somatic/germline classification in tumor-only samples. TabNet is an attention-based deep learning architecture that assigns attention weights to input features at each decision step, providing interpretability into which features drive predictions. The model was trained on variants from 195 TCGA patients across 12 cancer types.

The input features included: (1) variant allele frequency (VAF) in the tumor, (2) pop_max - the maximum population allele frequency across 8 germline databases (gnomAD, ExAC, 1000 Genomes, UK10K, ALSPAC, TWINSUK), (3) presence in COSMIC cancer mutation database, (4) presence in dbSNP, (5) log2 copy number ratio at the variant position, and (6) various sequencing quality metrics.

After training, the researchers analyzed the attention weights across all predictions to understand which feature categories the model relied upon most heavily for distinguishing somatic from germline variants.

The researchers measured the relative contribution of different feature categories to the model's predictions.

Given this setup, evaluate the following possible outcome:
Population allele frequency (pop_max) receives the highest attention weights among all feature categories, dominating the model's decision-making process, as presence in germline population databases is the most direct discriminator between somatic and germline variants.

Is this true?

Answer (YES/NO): YES